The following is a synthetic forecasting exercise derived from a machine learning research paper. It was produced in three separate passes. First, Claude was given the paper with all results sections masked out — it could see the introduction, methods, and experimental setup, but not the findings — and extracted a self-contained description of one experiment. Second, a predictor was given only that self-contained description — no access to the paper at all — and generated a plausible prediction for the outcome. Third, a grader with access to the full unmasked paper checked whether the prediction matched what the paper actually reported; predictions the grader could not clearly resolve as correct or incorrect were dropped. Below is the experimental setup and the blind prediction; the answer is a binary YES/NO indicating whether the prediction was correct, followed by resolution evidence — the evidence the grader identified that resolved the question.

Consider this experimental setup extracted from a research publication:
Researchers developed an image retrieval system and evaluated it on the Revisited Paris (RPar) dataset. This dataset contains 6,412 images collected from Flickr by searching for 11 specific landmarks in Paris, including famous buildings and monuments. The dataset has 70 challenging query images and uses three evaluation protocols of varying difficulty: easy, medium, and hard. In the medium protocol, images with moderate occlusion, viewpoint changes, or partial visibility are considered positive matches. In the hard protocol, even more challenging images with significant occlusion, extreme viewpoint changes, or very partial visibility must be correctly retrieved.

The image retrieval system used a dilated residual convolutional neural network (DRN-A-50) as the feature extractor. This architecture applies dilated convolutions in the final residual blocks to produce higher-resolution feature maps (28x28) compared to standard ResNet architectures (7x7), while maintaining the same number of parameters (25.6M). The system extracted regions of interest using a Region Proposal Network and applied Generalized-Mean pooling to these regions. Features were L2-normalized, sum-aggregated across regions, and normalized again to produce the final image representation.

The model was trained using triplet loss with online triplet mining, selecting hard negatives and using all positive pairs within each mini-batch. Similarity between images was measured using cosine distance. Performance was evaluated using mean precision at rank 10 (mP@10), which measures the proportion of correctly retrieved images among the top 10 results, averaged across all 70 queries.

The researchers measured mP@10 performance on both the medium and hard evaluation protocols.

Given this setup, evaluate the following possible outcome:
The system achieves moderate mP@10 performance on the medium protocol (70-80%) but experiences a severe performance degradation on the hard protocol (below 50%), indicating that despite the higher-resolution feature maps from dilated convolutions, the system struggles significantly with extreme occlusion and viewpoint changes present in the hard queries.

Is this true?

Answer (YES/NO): NO